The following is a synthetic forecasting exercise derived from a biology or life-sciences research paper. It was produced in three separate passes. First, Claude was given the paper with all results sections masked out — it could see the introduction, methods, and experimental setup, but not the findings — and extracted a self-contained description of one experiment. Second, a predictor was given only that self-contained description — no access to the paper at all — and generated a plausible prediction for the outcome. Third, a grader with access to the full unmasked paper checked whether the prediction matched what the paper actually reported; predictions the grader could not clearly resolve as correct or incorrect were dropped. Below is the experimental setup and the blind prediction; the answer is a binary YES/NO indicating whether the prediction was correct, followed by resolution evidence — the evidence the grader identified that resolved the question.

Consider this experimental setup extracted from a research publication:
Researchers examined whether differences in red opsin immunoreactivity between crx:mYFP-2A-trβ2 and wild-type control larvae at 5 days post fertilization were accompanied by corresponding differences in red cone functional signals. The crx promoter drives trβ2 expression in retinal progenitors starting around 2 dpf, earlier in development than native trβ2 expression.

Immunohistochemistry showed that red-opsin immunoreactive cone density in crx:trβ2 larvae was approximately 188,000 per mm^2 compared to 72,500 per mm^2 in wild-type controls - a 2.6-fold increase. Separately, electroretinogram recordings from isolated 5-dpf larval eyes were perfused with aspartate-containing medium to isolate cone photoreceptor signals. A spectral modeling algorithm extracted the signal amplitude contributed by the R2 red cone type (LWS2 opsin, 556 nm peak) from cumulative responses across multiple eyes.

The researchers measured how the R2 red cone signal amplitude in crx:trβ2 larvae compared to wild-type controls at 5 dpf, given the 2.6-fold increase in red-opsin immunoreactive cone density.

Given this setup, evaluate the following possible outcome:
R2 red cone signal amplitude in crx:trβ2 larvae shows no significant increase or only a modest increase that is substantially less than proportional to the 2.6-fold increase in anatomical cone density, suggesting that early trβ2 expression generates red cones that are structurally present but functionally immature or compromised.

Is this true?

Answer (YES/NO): NO